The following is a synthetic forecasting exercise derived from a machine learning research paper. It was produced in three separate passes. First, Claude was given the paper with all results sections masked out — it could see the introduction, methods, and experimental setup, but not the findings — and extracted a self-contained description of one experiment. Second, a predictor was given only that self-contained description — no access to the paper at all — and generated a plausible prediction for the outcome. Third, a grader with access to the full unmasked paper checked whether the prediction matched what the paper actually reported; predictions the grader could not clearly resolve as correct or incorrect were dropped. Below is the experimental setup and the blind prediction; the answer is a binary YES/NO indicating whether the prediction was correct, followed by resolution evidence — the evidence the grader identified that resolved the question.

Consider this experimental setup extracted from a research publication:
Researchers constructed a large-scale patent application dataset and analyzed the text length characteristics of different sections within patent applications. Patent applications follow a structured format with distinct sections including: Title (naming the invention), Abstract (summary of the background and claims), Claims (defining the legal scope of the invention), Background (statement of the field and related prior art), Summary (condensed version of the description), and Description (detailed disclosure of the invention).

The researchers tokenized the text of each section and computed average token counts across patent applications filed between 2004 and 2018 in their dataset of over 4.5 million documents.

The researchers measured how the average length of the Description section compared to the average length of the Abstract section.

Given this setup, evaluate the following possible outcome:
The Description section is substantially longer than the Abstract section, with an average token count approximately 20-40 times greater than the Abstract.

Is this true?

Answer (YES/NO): NO